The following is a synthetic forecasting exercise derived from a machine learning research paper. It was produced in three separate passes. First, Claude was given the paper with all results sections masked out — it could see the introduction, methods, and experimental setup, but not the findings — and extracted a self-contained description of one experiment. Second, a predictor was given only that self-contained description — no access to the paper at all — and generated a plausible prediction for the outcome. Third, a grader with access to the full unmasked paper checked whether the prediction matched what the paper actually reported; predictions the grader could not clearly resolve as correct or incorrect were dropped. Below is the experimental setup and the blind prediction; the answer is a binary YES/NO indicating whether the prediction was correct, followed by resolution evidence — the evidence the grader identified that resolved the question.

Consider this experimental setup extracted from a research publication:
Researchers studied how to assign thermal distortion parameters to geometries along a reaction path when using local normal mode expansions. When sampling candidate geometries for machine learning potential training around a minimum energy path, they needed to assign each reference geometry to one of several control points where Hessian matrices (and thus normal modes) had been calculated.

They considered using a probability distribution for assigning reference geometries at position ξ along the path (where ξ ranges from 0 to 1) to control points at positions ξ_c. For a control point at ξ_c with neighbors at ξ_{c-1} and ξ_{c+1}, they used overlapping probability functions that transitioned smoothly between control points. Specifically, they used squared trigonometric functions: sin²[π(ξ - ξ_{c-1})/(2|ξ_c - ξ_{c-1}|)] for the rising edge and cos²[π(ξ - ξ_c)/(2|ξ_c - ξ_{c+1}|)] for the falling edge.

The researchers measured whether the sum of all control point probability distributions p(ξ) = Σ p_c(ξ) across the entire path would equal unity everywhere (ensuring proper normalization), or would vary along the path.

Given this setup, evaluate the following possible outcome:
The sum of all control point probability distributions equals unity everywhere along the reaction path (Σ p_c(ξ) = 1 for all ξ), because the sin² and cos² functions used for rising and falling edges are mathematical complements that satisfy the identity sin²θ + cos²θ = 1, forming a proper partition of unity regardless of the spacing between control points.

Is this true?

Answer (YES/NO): YES